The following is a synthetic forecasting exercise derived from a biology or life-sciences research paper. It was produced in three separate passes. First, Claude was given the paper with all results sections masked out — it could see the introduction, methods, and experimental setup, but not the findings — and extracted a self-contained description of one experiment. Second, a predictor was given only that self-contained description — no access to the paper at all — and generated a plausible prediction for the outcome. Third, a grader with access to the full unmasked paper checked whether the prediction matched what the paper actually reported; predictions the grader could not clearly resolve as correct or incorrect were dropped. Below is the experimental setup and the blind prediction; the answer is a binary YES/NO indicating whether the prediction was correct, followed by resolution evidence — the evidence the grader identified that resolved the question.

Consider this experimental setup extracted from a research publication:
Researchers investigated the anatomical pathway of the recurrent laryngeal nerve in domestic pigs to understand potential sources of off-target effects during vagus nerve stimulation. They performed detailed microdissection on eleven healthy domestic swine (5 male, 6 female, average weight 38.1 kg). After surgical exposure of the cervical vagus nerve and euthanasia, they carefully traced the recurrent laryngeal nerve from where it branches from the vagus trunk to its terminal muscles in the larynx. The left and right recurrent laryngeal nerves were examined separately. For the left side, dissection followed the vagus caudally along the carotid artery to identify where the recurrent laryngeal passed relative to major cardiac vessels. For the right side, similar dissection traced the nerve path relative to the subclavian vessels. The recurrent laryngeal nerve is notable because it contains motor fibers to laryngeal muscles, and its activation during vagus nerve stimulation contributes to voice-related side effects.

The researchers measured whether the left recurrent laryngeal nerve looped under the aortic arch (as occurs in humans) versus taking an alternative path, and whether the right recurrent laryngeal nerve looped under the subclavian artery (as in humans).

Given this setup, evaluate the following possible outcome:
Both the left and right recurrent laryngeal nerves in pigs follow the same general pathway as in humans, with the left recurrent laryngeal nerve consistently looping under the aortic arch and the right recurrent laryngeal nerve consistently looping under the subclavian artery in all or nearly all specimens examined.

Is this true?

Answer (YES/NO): YES